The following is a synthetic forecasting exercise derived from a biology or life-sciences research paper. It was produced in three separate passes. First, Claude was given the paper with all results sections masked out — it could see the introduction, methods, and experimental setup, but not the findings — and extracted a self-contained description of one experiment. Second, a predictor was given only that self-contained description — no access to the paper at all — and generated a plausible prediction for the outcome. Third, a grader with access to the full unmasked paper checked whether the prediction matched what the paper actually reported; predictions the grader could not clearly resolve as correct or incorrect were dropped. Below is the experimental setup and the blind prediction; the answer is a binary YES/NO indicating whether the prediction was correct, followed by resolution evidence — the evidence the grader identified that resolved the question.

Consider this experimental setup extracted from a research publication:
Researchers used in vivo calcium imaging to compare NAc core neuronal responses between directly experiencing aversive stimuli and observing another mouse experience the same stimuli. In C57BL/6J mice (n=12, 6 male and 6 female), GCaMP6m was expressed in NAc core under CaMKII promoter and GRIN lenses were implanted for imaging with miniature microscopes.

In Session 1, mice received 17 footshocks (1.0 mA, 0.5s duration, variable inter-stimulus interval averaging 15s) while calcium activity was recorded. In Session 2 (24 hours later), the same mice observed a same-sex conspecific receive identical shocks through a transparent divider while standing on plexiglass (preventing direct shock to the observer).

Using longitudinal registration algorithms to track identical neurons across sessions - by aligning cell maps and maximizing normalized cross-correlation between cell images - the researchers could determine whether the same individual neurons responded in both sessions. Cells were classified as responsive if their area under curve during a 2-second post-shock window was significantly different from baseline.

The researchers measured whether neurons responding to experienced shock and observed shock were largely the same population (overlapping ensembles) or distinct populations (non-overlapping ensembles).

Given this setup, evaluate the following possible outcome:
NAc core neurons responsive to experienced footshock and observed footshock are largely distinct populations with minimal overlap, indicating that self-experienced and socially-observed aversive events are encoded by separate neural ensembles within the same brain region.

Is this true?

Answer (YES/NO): NO